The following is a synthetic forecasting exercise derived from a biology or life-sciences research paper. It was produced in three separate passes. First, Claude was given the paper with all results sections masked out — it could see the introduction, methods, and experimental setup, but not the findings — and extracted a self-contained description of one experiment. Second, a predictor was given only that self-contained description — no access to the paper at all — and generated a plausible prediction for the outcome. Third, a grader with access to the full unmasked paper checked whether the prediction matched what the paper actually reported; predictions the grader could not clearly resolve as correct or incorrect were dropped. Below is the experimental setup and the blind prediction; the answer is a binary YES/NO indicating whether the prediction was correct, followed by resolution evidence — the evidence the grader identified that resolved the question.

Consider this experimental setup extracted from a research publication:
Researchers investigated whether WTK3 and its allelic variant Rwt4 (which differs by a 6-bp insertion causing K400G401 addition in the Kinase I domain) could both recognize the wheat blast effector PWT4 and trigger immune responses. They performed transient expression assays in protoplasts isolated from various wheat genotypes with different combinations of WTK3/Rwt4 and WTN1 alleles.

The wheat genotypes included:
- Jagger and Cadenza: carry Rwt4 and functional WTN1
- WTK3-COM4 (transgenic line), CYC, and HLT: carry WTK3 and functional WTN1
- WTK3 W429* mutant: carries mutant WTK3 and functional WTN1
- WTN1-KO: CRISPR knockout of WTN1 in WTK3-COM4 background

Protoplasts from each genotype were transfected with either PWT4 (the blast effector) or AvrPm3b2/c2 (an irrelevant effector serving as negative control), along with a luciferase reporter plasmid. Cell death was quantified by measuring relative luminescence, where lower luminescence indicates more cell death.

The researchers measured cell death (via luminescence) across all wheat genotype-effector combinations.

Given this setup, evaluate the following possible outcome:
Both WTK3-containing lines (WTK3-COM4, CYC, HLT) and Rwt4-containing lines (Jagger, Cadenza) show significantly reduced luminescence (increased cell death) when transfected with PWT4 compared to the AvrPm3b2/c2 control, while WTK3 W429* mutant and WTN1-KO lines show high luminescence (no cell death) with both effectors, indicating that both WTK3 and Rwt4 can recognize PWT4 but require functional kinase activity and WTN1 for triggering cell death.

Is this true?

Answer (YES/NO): YES